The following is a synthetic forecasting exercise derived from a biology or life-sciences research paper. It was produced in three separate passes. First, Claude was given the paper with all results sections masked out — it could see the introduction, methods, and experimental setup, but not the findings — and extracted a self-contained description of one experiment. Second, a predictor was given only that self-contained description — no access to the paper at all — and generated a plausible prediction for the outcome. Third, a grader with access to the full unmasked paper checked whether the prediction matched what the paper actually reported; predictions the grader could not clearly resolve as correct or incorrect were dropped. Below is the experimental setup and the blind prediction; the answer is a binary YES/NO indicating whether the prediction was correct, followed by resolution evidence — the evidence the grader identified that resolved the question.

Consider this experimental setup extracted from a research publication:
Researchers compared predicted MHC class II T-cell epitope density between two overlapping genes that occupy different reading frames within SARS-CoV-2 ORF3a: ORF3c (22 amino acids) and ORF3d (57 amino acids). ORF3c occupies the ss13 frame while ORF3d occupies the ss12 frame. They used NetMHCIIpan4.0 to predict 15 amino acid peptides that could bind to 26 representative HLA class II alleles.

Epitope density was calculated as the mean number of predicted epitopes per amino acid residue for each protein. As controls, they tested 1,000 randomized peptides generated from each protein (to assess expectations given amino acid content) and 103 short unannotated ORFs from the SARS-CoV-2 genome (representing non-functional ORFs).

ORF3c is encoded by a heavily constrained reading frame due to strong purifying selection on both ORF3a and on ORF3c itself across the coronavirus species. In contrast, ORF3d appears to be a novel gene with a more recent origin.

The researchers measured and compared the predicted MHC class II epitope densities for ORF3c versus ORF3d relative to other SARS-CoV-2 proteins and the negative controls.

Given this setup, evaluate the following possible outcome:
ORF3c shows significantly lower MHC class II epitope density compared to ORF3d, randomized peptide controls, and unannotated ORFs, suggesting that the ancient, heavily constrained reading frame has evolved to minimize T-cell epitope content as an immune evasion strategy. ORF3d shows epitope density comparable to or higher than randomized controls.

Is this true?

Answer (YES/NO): NO